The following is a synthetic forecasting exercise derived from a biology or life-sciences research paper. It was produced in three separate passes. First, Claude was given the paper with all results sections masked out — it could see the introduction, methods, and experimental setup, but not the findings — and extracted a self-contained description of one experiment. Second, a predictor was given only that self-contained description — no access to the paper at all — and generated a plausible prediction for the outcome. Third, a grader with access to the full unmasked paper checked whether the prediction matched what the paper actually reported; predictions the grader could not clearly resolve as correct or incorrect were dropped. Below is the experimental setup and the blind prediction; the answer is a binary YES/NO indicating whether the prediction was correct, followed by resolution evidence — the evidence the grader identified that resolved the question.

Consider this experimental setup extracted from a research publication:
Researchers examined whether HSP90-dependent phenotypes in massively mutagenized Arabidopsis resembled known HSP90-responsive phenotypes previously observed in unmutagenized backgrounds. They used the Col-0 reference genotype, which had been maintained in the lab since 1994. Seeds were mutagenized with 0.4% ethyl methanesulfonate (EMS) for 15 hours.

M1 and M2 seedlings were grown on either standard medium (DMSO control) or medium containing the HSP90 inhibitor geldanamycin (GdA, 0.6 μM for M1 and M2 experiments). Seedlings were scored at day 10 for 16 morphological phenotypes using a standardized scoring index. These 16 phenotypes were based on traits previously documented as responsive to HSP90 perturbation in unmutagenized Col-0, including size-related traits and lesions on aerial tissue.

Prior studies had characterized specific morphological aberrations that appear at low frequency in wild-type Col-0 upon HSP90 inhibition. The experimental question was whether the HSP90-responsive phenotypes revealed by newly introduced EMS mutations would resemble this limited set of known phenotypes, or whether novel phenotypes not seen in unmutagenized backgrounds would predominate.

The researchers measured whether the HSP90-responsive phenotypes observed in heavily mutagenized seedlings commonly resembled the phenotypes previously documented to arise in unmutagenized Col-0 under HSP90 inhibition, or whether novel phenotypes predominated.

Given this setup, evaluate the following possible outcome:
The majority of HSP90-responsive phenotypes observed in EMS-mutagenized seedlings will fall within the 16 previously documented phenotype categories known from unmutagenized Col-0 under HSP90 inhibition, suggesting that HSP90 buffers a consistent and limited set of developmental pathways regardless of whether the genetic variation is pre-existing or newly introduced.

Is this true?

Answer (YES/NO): YES